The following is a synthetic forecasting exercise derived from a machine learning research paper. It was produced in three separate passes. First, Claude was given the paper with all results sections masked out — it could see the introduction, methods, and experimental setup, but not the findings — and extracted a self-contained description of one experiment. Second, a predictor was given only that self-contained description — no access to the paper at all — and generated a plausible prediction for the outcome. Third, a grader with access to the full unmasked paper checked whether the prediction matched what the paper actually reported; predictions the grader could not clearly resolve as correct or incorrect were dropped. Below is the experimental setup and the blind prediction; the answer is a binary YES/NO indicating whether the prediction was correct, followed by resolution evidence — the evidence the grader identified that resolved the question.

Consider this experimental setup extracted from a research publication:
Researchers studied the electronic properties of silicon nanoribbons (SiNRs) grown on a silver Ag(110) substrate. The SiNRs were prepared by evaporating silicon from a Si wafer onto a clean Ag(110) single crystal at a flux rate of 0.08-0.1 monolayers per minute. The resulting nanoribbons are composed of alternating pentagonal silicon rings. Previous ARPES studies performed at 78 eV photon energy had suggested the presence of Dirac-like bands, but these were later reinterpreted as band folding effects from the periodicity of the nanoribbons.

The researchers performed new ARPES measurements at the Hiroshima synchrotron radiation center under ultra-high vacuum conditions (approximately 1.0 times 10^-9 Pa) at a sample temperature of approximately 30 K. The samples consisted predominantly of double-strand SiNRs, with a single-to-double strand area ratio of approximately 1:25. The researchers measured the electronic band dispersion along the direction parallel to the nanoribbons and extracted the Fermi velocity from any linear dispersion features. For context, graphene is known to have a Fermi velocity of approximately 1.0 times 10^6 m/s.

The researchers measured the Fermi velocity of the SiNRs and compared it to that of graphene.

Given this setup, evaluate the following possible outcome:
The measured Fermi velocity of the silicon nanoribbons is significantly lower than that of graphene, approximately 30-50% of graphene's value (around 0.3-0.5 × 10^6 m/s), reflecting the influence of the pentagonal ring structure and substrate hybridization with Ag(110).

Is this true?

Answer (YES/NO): NO